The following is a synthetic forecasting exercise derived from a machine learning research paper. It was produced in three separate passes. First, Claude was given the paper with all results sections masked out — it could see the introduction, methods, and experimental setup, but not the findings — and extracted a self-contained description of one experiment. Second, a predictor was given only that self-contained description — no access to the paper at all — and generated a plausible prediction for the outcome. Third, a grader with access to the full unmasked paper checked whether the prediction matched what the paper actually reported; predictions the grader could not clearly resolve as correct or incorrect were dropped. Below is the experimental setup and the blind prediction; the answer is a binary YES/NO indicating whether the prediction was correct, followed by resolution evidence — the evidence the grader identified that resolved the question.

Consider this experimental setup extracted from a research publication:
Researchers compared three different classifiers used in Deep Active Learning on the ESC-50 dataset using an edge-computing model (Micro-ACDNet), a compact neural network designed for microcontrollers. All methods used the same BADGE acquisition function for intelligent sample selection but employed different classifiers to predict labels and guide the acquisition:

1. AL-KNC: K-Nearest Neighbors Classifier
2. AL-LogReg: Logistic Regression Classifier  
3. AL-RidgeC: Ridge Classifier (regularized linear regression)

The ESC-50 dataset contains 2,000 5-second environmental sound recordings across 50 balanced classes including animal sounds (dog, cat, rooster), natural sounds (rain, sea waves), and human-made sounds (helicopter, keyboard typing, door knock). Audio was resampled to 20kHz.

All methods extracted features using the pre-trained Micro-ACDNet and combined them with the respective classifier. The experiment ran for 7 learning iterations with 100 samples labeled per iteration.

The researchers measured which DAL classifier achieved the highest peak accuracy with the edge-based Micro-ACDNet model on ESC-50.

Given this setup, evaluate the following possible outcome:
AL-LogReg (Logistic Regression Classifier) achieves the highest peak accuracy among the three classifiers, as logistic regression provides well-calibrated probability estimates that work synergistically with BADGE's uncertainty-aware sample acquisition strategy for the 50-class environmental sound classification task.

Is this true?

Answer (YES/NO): YES